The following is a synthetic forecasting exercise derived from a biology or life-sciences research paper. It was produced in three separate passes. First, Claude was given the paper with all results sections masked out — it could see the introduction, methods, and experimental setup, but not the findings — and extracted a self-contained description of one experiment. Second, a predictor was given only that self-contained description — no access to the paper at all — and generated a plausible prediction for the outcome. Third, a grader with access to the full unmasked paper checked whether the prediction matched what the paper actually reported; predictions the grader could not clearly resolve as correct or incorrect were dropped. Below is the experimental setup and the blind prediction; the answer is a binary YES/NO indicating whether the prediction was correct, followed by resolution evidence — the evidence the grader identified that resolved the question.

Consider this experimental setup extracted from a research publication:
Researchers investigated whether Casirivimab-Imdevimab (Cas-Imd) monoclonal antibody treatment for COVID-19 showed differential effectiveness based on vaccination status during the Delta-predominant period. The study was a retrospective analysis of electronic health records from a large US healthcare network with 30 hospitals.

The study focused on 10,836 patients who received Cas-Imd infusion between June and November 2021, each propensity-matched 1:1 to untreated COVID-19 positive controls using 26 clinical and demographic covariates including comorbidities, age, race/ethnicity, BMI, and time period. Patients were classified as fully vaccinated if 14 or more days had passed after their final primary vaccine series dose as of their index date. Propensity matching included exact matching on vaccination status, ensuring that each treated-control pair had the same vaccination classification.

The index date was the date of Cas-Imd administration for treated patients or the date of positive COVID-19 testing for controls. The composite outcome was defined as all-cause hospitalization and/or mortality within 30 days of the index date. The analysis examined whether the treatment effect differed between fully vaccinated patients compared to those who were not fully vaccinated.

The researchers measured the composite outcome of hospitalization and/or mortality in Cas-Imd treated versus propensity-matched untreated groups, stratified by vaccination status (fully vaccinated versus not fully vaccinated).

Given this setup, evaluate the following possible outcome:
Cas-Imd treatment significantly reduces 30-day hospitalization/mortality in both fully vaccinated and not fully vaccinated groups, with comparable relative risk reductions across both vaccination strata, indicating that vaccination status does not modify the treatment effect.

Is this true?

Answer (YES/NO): YES